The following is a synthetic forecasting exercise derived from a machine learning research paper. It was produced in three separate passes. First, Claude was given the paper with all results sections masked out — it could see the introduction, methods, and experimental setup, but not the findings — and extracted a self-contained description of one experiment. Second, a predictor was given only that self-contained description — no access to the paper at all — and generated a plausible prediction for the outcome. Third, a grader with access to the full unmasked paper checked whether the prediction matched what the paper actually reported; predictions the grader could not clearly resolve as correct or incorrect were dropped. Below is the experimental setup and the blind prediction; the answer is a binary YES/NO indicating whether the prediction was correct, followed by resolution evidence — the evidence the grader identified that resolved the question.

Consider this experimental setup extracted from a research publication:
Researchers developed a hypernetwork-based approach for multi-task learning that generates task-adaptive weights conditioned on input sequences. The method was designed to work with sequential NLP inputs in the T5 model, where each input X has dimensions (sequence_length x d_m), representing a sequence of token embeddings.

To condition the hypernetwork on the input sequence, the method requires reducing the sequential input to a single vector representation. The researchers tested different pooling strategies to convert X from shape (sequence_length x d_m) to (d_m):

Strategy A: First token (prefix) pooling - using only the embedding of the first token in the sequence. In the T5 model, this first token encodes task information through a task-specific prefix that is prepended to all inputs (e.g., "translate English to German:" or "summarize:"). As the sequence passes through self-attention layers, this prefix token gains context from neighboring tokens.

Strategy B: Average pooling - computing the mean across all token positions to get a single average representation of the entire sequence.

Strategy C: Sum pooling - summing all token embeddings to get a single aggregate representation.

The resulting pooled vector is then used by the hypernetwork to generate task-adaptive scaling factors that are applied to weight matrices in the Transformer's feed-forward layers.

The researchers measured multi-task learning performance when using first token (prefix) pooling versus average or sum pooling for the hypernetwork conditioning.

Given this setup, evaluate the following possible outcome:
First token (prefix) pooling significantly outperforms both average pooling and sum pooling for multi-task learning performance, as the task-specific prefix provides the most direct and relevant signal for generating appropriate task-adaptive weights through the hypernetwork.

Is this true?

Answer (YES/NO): NO